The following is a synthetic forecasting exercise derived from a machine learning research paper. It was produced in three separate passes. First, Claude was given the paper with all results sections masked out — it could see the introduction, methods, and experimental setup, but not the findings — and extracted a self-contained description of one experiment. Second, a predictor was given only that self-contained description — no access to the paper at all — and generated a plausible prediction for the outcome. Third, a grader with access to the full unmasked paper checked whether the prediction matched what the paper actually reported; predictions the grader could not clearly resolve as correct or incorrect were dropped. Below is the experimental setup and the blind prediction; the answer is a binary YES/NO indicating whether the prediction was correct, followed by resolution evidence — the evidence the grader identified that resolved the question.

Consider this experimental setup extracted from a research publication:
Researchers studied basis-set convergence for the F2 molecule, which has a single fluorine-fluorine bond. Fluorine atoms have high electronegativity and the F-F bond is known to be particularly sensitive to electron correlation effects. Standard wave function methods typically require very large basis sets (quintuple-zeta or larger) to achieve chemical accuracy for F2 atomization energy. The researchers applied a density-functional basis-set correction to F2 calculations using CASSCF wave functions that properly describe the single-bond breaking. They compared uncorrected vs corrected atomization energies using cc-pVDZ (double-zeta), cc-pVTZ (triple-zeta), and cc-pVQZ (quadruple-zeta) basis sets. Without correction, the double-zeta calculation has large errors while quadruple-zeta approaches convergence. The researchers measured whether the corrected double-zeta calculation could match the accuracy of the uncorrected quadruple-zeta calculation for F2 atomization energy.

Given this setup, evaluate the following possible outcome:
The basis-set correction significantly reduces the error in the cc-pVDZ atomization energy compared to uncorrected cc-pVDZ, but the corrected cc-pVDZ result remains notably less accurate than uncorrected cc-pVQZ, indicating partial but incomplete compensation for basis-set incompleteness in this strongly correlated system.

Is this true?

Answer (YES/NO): YES